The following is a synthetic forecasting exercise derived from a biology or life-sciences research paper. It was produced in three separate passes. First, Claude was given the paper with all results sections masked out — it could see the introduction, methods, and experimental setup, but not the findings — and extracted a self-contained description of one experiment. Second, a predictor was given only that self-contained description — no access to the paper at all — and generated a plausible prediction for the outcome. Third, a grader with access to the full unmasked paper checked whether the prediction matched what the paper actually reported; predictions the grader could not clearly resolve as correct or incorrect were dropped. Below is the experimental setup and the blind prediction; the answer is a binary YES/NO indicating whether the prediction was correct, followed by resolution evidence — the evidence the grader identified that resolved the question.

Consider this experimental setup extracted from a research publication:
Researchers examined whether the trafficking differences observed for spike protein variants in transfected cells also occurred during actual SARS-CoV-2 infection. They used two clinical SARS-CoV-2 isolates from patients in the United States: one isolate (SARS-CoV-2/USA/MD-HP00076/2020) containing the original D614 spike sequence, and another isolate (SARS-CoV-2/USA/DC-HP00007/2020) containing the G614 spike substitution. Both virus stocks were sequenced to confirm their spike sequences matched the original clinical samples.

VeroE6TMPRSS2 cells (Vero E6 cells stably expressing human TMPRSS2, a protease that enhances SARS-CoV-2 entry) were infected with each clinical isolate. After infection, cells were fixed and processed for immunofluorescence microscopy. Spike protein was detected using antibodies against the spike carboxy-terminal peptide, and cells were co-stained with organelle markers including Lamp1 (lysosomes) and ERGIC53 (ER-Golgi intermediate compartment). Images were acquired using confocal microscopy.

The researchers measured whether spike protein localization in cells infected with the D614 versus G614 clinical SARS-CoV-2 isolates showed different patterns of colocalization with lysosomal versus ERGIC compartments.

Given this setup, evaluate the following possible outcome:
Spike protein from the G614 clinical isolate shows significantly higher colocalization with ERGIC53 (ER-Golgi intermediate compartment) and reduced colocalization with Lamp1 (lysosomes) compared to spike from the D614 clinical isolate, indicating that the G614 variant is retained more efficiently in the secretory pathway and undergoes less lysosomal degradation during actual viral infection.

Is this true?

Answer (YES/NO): NO